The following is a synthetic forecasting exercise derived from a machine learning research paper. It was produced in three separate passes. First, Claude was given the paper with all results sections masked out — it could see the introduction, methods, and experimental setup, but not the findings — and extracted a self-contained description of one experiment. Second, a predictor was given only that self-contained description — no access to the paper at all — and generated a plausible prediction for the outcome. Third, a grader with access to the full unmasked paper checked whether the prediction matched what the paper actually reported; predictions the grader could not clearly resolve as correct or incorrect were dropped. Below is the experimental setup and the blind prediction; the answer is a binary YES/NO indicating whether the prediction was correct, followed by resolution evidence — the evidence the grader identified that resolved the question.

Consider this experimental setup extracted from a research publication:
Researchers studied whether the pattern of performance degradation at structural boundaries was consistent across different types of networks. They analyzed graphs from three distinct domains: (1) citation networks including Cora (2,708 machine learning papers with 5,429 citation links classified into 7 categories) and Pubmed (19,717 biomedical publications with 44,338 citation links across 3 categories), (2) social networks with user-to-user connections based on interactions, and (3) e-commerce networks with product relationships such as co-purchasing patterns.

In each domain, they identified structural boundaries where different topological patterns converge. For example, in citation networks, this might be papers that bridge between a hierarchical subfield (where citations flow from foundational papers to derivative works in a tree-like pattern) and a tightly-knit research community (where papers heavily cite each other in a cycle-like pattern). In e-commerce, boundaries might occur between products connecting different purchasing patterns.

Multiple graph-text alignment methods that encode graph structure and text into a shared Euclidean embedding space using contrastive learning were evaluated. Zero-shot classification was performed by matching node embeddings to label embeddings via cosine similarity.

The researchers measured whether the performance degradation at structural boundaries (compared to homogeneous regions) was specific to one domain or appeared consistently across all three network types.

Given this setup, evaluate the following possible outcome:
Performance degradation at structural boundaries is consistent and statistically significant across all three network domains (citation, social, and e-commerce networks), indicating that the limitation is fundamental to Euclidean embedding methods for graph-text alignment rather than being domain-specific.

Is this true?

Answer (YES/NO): YES